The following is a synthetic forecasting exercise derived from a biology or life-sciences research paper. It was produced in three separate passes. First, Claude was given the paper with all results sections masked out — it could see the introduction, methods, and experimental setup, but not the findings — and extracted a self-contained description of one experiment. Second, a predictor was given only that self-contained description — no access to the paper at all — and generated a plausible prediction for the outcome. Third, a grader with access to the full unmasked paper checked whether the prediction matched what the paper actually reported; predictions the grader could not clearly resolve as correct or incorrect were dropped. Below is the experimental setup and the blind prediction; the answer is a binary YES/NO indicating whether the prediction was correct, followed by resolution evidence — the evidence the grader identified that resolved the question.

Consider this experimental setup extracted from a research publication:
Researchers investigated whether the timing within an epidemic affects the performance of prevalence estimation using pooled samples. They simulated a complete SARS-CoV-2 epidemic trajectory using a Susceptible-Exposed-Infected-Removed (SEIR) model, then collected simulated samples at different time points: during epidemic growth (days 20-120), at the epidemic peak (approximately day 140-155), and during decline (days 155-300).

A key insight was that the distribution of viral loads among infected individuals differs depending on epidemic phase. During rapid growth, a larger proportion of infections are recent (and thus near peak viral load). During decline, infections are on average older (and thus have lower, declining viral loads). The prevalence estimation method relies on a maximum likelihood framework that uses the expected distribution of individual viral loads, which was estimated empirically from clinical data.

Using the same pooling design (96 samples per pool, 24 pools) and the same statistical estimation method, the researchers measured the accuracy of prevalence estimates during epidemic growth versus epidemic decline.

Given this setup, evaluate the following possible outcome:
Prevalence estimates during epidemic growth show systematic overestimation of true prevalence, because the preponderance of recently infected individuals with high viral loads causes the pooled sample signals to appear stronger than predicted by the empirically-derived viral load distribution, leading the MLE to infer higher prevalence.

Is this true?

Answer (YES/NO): NO